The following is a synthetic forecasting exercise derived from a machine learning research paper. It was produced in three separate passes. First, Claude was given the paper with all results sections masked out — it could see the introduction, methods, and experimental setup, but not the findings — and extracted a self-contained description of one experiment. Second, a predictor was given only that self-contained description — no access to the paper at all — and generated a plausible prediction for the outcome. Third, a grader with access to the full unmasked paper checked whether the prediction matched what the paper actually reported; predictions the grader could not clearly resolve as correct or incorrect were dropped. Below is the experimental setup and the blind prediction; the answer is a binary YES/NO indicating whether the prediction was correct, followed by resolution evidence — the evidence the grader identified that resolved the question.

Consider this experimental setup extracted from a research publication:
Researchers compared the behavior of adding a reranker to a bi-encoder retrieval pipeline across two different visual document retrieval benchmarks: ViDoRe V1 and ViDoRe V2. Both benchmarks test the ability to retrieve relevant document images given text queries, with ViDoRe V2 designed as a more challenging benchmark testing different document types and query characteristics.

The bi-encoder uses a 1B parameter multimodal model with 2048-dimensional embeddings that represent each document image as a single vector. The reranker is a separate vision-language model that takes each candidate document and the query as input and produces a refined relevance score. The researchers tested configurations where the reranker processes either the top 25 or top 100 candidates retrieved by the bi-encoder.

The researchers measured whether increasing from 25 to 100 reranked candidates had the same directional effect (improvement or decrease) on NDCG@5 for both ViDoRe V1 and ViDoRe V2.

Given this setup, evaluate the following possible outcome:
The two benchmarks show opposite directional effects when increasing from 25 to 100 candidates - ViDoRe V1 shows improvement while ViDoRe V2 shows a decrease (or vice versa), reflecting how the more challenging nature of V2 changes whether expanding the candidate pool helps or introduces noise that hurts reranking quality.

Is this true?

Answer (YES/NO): YES